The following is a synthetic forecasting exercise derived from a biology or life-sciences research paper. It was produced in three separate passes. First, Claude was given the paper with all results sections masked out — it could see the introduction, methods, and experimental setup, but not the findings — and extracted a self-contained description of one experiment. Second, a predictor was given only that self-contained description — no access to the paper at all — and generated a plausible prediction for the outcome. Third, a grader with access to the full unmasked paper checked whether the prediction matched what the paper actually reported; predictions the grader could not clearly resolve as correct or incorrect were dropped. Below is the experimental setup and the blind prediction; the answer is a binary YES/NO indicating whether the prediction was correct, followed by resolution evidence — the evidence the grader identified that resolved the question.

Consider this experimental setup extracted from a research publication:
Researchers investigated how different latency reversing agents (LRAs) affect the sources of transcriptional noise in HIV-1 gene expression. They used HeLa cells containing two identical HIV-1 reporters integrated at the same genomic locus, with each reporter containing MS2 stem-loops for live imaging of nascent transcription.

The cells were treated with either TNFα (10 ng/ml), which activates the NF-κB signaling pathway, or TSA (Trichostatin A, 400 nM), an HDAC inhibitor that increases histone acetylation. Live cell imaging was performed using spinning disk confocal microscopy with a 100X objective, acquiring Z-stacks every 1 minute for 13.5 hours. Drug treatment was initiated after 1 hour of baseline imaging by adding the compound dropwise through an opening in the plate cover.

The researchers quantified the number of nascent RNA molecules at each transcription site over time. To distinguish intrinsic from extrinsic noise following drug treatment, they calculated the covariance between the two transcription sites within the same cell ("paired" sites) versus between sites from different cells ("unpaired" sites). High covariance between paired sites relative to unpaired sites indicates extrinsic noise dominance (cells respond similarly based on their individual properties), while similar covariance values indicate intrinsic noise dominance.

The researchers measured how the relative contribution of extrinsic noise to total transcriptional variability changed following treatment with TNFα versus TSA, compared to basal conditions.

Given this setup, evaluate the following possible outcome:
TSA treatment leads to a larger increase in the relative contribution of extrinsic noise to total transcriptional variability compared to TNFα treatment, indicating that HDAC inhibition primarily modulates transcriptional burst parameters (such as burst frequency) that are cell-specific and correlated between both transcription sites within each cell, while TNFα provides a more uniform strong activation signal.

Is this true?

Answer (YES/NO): NO